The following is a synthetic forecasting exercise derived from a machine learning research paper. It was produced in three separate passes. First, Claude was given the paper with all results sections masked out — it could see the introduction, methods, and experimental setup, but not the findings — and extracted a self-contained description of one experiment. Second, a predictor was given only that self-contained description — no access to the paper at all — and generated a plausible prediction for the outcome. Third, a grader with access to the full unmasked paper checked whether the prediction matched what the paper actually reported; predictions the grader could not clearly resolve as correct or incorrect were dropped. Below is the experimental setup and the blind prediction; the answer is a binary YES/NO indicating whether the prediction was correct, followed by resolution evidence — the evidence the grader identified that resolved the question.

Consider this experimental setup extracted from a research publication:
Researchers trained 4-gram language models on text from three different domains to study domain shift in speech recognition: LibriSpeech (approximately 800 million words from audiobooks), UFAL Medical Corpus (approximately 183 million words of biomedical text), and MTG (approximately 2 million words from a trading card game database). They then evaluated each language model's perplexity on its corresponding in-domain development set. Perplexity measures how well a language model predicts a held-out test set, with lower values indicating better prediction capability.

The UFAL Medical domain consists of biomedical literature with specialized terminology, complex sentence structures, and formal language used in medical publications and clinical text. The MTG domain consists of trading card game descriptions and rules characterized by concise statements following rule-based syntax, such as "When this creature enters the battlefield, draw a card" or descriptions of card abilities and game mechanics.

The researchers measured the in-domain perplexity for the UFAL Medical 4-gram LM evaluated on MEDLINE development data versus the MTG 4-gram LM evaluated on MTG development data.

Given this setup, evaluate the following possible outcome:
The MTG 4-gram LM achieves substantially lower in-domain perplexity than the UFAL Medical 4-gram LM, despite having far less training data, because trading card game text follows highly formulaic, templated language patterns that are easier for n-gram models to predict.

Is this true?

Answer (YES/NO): YES